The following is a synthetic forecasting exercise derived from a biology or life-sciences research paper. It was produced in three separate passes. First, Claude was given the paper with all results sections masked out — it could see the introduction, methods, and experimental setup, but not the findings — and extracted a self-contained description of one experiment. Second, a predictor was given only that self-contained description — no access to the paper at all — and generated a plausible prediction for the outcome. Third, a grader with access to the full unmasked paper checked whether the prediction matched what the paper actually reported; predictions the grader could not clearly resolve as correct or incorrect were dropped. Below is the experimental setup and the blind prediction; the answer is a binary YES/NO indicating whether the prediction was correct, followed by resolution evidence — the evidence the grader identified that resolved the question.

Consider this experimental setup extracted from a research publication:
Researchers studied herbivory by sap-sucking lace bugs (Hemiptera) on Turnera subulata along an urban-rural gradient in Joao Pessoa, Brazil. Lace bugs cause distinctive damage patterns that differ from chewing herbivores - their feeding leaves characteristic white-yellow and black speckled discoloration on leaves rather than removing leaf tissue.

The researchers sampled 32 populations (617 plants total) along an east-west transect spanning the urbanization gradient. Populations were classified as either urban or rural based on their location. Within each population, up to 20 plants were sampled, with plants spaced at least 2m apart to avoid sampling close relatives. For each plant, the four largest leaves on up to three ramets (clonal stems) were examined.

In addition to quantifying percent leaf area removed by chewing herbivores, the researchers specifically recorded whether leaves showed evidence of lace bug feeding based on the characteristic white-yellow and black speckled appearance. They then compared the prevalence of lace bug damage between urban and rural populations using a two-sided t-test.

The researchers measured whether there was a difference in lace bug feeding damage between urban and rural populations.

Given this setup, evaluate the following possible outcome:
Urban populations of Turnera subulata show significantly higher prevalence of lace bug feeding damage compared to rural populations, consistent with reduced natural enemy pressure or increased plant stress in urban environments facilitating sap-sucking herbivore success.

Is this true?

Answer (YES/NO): YES